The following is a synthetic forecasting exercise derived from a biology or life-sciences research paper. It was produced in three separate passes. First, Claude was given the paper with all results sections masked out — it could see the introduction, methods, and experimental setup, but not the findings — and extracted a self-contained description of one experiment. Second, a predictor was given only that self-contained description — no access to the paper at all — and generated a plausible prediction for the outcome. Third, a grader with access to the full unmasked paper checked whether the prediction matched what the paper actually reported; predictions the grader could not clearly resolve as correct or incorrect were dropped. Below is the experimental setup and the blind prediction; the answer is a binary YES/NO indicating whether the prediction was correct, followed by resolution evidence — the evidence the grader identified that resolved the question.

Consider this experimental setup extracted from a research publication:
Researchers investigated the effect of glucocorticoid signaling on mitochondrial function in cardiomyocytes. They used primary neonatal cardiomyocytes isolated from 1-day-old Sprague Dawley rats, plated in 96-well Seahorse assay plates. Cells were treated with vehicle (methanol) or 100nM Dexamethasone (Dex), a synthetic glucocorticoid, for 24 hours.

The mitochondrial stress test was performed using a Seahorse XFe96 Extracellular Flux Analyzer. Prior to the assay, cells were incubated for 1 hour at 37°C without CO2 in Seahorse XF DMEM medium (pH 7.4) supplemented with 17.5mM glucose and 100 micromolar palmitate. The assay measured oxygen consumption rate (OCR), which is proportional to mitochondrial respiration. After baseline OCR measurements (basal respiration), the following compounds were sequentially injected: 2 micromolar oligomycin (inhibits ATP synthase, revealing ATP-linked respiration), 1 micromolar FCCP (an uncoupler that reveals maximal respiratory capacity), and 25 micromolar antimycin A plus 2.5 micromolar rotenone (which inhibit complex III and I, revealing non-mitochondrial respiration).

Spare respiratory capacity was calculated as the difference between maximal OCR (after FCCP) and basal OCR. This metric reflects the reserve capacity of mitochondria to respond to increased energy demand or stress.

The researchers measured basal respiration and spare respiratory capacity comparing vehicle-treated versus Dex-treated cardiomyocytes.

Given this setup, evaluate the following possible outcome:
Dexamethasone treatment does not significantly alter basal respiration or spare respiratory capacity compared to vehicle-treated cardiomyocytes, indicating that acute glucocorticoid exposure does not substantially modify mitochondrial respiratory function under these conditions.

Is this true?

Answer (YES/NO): NO